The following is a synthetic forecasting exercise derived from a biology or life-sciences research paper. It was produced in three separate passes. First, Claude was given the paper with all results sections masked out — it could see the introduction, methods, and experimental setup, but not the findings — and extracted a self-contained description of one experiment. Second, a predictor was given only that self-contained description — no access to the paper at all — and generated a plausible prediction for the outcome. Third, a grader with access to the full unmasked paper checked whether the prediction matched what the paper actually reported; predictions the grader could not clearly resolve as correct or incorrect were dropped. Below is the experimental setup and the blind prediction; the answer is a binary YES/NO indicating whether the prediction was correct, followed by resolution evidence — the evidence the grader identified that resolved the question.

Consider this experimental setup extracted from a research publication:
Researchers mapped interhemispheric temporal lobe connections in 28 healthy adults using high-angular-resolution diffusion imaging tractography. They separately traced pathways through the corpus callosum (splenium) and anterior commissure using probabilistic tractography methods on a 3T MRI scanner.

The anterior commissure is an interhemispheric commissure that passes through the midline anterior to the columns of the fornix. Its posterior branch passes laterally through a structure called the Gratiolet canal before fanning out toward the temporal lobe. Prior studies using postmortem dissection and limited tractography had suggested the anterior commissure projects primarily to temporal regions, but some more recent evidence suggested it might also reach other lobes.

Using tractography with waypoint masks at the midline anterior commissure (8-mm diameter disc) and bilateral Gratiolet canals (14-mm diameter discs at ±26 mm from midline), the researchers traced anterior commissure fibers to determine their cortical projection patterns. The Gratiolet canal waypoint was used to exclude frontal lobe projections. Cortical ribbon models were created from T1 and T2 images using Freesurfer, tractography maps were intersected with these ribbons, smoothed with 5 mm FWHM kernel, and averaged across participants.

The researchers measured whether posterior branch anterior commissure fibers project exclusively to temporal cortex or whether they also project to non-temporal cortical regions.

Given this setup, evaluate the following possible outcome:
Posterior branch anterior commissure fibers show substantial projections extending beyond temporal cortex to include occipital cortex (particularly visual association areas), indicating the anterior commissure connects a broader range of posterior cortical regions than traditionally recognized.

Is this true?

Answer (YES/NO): NO